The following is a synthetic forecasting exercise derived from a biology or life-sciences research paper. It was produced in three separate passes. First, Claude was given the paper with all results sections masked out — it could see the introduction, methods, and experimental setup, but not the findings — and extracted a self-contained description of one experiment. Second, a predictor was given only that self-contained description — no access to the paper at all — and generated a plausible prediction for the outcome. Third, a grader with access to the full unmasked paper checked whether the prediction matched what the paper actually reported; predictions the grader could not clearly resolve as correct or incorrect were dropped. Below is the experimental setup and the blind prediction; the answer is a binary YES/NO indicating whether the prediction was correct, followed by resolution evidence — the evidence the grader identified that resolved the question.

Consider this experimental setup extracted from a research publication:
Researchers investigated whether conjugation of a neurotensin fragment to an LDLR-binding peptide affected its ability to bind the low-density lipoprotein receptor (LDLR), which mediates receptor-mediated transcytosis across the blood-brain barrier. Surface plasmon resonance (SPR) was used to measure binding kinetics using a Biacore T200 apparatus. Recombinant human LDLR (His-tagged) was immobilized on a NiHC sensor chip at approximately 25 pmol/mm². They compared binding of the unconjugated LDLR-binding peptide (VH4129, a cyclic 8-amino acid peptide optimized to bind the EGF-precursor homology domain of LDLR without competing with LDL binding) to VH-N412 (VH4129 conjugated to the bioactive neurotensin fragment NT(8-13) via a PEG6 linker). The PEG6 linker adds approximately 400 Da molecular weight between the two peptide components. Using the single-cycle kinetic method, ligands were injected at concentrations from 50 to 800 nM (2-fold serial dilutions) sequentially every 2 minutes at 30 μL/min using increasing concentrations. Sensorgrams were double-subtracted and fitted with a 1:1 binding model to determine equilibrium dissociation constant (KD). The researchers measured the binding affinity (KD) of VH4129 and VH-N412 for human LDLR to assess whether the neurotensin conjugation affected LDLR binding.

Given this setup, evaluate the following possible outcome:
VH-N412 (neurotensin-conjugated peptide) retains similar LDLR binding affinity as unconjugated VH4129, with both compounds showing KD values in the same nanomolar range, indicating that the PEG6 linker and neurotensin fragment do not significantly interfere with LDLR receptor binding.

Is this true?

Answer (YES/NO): YES